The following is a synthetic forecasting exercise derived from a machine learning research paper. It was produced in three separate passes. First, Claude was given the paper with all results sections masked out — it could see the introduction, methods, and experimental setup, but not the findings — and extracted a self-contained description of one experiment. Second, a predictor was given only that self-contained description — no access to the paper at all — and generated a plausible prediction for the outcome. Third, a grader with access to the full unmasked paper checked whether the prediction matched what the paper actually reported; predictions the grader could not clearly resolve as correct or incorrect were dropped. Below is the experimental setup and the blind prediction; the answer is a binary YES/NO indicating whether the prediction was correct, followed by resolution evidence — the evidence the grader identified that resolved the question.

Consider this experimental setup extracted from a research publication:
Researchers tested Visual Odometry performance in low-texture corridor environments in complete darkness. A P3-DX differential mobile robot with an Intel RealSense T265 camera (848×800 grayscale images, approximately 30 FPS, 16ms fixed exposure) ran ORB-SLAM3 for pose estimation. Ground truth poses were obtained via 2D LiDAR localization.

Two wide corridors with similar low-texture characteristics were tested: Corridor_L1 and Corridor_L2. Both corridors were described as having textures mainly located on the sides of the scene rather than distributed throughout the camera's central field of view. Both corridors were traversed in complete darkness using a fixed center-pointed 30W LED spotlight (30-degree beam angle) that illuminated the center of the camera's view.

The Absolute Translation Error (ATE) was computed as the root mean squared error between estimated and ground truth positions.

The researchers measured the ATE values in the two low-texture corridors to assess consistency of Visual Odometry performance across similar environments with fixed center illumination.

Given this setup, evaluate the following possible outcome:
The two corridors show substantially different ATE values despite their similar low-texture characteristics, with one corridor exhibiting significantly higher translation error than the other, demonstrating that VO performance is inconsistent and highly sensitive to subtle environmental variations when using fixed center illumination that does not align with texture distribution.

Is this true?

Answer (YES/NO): NO